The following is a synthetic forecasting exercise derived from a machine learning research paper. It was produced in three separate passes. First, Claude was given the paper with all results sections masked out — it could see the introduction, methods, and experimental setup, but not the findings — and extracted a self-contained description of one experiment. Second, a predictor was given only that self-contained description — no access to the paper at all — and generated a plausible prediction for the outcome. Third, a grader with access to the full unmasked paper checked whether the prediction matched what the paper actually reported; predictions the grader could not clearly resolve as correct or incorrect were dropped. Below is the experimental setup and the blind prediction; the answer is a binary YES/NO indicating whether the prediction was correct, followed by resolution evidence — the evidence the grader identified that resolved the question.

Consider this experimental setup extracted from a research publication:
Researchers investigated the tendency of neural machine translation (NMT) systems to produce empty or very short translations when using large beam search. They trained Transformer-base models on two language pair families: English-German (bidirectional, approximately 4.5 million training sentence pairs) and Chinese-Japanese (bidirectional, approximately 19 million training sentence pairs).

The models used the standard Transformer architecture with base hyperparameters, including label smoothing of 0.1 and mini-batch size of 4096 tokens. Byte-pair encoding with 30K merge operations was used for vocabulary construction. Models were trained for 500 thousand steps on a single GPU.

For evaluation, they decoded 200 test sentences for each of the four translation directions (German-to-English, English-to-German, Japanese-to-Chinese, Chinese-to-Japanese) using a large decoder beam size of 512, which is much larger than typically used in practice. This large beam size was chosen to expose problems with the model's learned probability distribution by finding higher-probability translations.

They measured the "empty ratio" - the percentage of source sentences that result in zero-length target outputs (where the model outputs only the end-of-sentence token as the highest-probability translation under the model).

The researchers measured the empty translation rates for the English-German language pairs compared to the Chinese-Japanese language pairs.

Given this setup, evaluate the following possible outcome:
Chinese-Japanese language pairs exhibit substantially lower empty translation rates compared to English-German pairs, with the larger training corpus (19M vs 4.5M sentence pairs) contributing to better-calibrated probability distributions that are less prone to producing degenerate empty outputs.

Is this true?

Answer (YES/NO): NO